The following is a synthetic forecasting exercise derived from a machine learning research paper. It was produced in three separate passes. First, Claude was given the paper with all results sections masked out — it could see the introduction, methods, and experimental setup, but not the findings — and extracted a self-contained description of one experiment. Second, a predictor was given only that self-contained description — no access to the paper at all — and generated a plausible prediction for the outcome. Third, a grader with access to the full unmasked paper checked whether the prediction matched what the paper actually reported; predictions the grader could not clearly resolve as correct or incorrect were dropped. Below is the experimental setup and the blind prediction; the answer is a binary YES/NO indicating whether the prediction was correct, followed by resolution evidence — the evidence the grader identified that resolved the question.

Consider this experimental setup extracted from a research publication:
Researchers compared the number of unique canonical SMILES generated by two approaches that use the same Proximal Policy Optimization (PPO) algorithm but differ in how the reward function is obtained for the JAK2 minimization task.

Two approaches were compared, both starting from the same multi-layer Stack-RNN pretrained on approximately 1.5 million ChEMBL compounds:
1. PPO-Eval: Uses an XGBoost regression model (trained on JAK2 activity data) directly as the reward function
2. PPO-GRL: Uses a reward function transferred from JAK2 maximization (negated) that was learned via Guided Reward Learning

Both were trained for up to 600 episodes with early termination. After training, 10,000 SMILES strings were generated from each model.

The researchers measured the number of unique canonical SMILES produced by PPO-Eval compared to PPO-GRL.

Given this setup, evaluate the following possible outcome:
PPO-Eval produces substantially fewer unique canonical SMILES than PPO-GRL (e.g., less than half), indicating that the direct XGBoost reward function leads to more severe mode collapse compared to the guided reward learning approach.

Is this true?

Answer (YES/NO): YES